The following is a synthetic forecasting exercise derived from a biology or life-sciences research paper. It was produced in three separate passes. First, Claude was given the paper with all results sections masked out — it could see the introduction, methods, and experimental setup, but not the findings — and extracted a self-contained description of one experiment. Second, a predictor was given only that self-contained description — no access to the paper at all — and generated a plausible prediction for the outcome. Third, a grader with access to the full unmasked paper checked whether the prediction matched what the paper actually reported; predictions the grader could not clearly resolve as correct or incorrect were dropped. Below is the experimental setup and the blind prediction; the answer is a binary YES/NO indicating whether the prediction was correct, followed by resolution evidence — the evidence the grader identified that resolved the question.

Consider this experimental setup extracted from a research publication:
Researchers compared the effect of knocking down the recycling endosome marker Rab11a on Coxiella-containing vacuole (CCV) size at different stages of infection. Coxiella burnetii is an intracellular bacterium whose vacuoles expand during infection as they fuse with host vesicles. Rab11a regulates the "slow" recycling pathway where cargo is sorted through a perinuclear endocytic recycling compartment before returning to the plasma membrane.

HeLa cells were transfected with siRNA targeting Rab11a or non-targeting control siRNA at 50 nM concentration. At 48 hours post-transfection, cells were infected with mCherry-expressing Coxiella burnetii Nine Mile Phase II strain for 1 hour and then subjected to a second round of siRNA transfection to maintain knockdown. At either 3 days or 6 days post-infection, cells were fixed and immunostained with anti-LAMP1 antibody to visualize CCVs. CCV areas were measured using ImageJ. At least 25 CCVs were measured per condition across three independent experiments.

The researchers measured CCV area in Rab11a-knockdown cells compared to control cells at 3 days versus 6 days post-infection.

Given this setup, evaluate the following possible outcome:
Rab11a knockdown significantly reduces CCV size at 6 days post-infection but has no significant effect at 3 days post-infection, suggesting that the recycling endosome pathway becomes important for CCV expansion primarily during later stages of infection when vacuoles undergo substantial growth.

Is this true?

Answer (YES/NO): NO